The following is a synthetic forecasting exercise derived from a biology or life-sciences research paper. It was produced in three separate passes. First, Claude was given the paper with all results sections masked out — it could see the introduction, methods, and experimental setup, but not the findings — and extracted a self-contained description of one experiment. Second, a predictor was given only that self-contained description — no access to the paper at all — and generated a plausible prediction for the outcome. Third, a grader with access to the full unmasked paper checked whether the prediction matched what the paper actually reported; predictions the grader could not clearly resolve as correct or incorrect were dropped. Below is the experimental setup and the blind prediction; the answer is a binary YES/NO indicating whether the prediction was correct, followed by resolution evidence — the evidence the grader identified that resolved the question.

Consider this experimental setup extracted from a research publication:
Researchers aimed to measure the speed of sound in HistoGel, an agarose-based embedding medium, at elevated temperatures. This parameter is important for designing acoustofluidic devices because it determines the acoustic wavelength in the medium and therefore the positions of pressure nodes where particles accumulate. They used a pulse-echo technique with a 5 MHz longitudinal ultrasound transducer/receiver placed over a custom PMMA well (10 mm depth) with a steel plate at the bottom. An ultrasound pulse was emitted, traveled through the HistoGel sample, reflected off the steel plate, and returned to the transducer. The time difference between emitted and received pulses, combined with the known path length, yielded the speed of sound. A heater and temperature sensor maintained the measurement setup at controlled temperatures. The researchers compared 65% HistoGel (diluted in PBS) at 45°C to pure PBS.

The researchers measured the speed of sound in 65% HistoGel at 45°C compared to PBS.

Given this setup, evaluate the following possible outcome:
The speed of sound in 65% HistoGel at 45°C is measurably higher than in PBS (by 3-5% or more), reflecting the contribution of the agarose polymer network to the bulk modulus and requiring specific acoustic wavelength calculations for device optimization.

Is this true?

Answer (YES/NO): NO